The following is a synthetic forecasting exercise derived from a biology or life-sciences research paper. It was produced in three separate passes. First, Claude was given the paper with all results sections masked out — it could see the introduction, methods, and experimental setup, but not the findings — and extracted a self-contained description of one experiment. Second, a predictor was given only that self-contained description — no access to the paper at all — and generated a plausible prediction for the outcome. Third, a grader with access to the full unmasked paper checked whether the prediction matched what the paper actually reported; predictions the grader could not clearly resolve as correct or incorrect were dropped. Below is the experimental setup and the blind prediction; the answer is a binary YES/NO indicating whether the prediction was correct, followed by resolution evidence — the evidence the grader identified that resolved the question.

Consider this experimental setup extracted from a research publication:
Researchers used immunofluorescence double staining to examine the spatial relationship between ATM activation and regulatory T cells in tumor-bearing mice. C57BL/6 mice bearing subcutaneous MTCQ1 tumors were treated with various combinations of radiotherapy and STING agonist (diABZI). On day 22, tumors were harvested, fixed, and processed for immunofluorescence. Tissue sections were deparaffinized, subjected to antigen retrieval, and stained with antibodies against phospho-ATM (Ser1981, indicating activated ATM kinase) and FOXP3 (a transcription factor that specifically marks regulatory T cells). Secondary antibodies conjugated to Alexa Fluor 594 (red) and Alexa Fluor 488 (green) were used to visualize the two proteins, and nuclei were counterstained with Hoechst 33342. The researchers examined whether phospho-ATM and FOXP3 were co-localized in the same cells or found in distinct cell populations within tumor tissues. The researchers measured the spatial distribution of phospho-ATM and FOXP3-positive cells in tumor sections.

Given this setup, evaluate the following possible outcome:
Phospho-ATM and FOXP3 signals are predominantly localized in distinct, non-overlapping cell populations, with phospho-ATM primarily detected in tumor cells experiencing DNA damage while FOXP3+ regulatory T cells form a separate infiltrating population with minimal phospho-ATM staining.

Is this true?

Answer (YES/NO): NO